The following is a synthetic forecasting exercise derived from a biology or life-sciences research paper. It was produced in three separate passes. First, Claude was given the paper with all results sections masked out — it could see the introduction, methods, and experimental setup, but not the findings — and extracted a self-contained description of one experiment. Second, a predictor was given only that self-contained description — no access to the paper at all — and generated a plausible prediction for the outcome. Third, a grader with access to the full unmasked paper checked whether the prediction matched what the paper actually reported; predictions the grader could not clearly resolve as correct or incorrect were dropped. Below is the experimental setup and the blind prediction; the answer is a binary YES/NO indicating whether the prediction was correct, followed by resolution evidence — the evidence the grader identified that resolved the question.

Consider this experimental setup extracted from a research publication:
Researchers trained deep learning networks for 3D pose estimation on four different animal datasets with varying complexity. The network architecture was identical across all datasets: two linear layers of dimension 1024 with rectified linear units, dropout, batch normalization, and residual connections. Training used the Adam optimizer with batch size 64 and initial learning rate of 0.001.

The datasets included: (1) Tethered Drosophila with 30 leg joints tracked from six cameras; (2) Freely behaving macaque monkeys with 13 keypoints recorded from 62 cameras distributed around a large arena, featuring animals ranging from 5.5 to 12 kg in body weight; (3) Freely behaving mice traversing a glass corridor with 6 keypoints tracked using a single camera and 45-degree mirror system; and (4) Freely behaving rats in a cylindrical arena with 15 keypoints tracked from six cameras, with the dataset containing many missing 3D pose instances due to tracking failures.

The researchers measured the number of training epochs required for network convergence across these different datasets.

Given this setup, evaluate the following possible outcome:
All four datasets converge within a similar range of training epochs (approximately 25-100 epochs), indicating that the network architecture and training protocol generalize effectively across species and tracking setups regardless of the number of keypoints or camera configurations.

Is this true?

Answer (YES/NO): NO